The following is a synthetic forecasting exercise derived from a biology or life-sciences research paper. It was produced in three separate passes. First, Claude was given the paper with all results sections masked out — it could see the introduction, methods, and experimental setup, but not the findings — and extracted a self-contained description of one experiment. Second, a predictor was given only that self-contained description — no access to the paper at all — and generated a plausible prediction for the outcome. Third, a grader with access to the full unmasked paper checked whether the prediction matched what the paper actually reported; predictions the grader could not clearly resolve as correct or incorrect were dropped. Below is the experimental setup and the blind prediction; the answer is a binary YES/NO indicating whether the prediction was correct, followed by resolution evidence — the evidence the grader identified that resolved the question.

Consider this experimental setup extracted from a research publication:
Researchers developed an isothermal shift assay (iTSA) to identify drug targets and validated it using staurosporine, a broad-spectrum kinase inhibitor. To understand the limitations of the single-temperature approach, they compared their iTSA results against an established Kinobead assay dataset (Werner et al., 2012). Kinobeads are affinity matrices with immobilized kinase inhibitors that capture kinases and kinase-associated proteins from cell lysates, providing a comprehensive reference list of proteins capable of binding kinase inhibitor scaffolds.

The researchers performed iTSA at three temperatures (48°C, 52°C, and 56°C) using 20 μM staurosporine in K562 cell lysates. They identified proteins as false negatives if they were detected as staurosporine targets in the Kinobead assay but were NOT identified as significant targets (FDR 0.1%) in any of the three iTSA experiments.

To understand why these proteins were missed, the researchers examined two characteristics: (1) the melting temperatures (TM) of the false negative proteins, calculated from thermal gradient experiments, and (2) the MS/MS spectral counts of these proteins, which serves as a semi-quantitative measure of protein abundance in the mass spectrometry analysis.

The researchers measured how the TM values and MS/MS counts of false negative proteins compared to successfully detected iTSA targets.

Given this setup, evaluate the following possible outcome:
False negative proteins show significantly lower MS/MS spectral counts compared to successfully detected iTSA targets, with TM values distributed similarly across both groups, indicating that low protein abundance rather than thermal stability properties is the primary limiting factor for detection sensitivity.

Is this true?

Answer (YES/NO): YES